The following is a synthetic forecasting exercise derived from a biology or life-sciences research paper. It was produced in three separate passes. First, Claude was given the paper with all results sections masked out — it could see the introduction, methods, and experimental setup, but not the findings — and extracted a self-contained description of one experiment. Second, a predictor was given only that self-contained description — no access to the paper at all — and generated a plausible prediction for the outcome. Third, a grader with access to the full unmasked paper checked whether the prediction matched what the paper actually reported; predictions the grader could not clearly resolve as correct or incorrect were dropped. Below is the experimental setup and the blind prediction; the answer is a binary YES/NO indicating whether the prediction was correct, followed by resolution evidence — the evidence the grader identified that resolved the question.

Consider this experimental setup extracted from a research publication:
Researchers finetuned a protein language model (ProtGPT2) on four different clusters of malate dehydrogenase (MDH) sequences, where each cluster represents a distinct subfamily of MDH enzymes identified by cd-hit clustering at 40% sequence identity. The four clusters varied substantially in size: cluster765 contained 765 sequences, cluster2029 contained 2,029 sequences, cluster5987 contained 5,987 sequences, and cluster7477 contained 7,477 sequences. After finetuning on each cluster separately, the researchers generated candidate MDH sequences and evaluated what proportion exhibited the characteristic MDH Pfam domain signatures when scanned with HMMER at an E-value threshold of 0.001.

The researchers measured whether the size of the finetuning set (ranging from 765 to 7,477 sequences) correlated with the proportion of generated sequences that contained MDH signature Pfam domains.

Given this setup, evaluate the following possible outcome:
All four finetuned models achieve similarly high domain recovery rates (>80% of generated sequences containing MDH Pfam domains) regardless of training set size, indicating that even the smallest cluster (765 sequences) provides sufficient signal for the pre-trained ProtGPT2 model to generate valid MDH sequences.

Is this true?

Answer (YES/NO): YES